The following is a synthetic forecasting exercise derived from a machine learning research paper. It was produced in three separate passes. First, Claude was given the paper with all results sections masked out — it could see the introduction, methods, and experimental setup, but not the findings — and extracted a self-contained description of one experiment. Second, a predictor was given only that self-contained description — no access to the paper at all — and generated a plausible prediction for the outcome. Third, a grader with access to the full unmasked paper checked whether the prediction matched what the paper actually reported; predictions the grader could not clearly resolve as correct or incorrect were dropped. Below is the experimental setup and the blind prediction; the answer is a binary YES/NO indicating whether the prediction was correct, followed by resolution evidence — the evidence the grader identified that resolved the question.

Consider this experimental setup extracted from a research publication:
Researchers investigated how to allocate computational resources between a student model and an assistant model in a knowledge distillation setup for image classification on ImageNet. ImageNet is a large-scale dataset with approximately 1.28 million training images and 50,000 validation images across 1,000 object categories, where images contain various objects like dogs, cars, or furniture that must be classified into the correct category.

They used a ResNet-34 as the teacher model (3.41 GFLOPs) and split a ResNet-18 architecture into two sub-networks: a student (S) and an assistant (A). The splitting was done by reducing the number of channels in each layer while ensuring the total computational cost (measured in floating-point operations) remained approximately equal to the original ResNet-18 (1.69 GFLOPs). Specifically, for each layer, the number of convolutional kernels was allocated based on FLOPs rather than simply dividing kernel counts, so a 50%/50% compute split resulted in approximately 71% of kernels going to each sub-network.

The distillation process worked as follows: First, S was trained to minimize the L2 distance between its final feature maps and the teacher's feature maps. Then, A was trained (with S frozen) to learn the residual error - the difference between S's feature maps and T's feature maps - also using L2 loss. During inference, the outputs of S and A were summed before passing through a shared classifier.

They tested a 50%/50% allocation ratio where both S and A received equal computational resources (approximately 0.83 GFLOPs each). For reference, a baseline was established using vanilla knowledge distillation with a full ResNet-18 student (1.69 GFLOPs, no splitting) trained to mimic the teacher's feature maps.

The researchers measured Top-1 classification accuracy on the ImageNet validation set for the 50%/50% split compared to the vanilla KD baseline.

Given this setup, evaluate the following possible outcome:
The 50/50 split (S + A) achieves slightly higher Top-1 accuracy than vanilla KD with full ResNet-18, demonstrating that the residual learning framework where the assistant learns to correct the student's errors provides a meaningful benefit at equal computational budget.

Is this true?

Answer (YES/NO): NO